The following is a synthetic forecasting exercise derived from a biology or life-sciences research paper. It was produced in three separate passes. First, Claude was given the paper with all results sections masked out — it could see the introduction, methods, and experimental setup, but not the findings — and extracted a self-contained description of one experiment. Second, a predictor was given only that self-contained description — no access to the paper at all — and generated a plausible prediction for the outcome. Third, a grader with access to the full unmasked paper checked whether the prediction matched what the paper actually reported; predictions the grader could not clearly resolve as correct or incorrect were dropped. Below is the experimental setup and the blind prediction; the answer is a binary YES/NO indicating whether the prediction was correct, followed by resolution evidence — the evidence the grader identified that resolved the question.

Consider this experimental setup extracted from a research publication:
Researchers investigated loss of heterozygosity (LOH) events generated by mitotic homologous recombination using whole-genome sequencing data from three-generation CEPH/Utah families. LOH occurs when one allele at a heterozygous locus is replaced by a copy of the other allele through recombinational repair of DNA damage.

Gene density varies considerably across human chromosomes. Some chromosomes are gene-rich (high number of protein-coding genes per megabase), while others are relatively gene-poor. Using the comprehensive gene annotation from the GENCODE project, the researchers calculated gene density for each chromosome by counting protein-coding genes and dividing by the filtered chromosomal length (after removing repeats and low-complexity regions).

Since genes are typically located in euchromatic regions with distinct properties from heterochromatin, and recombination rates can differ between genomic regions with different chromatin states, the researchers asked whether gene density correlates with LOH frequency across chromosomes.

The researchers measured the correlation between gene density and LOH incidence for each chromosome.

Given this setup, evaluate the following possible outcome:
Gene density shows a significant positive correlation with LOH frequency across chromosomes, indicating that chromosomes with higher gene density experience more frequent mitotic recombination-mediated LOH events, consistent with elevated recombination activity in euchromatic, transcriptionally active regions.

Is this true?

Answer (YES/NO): NO